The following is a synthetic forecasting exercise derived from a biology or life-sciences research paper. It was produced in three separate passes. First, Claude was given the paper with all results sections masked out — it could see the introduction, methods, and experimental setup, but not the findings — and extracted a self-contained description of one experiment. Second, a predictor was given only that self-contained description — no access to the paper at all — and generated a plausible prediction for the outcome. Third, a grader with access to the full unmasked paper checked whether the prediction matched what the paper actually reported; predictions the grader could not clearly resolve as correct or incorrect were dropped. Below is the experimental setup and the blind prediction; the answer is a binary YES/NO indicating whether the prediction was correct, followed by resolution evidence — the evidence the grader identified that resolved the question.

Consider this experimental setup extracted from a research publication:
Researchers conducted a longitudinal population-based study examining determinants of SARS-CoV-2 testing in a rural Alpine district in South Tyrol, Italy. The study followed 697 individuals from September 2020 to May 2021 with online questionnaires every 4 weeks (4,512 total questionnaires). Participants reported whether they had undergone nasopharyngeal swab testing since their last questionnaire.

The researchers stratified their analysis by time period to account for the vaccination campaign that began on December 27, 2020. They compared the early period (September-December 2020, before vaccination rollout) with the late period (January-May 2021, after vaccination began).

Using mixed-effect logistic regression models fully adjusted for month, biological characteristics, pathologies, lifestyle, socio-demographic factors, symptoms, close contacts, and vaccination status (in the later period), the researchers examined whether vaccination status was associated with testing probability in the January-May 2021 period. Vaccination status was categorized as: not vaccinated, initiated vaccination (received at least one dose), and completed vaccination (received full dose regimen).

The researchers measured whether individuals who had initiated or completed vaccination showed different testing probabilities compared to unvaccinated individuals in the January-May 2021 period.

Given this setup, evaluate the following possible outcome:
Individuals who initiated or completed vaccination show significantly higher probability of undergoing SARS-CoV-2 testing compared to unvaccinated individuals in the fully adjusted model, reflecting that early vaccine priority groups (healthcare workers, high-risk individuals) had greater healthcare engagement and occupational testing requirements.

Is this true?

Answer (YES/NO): YES